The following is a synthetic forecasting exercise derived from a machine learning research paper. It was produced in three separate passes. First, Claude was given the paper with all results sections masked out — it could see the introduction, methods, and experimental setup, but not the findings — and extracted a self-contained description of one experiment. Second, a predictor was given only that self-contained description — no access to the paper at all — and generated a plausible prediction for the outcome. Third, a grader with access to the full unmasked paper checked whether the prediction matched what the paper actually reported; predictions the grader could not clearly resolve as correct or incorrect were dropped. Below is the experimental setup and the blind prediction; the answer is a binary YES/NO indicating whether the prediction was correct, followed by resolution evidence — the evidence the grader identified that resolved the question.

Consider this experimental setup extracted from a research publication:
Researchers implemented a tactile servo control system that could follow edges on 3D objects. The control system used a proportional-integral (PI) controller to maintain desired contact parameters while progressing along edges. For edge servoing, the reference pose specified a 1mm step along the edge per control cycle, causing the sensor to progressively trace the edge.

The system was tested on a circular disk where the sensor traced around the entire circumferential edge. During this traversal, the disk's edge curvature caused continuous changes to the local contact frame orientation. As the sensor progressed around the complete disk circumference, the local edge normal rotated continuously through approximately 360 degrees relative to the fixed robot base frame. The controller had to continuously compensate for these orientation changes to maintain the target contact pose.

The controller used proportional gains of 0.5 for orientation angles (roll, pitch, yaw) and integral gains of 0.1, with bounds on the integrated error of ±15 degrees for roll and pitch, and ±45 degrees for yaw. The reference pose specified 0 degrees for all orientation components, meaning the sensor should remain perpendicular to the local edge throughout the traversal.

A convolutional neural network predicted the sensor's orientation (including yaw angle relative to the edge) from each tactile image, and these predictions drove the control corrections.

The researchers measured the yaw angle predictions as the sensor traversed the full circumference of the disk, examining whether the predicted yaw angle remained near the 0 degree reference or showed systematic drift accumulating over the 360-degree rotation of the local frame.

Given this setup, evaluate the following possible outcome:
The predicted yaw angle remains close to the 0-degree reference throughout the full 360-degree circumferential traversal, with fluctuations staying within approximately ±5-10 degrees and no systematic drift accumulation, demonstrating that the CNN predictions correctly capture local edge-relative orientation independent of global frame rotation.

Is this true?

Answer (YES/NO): NO